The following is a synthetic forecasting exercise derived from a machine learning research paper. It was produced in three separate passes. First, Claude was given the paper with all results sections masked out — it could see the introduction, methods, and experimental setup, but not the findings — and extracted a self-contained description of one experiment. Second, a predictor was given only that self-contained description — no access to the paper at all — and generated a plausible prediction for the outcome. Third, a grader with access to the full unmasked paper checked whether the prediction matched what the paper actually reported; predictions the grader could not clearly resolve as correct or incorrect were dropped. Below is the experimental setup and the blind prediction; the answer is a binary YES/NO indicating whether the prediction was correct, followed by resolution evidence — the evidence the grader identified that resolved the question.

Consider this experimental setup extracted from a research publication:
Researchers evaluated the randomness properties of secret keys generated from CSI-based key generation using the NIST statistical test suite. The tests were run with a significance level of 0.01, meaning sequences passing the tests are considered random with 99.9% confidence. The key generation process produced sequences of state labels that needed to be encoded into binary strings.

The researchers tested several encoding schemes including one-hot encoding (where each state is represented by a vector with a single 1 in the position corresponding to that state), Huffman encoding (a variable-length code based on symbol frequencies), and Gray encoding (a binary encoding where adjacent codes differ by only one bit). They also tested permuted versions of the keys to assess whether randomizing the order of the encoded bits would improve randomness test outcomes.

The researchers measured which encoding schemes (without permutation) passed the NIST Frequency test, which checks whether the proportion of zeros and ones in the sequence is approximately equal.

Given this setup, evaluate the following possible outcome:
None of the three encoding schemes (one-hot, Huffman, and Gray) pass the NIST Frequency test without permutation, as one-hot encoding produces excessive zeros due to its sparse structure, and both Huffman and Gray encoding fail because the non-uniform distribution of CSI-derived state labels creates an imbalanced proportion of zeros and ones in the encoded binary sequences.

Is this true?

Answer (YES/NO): NO